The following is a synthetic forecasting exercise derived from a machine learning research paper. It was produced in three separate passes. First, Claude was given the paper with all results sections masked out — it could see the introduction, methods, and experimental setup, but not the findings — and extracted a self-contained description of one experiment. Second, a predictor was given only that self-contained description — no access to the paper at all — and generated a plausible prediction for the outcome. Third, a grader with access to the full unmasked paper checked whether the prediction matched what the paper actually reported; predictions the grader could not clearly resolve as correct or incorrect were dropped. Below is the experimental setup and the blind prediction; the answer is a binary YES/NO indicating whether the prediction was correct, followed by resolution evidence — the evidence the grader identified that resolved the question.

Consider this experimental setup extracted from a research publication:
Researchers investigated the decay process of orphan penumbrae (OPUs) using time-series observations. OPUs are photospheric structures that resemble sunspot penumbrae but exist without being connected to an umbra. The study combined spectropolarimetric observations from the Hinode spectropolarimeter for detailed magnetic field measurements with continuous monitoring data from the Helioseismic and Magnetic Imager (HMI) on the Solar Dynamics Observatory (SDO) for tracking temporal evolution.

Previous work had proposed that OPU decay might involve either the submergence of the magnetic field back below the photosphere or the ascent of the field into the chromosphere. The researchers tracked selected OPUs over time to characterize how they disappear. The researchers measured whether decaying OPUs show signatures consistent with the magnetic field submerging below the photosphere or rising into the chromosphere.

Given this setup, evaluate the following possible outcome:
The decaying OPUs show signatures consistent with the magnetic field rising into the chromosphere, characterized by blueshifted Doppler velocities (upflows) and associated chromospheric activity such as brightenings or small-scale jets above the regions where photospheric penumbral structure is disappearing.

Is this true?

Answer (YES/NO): NO